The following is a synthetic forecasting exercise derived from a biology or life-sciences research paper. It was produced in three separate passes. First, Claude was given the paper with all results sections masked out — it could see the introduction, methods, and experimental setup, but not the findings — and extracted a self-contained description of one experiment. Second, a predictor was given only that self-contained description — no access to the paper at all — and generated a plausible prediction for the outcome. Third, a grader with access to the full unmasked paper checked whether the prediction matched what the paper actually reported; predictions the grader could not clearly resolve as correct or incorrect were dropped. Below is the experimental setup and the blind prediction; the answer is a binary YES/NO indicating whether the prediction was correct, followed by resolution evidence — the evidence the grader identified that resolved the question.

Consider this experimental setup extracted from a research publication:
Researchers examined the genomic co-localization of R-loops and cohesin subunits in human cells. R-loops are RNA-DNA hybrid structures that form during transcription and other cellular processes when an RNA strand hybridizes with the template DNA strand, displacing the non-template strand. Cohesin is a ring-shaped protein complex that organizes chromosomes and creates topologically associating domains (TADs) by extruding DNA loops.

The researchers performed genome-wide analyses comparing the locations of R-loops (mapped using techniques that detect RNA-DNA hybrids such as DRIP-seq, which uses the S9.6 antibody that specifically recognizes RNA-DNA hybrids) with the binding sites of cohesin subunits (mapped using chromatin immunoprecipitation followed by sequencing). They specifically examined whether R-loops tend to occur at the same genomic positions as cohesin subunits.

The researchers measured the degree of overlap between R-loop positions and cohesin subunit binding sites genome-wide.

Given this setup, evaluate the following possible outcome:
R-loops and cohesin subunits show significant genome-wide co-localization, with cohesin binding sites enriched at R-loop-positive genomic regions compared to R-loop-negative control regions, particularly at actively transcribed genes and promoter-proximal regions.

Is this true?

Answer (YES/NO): YES